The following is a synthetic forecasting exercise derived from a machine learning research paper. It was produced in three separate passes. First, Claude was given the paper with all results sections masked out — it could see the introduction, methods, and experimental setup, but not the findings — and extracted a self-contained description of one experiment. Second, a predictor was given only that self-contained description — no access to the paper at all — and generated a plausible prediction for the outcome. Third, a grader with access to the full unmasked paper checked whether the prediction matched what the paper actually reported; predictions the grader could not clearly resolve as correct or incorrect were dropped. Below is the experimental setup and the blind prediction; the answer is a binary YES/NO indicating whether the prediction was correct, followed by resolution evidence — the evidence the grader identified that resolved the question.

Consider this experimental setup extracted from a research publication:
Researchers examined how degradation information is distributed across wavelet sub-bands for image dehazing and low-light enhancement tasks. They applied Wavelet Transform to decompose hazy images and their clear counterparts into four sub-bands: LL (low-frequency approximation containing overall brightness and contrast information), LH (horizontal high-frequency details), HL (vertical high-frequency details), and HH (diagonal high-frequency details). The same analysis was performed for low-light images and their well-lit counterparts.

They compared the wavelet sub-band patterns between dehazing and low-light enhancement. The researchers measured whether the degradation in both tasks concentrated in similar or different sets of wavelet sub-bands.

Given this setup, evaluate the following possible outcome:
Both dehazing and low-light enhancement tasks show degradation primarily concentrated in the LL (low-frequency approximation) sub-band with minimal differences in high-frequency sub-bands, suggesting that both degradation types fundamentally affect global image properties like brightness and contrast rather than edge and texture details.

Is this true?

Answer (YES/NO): YES